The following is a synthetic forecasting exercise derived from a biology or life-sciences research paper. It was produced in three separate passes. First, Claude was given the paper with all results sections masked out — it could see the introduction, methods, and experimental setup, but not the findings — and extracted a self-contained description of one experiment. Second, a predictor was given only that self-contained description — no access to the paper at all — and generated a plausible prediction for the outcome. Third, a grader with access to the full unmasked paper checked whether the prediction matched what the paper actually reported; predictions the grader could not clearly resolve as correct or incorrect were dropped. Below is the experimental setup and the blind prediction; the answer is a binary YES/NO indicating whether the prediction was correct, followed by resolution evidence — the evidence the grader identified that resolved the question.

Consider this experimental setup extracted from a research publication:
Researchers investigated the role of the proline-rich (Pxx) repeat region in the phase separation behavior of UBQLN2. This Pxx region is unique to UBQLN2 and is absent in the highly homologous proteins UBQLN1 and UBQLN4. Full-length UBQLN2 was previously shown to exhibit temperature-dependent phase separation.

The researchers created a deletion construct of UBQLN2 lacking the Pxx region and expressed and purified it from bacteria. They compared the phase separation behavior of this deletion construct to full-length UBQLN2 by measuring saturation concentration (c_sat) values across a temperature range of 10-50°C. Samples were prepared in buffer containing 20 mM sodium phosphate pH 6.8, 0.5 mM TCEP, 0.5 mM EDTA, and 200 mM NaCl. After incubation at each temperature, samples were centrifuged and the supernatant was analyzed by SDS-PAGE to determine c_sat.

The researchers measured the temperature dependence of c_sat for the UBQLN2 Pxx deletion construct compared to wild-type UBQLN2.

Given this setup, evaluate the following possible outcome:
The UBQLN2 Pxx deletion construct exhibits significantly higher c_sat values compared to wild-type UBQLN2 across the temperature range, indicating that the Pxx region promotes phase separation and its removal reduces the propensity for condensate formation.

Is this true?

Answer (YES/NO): NO